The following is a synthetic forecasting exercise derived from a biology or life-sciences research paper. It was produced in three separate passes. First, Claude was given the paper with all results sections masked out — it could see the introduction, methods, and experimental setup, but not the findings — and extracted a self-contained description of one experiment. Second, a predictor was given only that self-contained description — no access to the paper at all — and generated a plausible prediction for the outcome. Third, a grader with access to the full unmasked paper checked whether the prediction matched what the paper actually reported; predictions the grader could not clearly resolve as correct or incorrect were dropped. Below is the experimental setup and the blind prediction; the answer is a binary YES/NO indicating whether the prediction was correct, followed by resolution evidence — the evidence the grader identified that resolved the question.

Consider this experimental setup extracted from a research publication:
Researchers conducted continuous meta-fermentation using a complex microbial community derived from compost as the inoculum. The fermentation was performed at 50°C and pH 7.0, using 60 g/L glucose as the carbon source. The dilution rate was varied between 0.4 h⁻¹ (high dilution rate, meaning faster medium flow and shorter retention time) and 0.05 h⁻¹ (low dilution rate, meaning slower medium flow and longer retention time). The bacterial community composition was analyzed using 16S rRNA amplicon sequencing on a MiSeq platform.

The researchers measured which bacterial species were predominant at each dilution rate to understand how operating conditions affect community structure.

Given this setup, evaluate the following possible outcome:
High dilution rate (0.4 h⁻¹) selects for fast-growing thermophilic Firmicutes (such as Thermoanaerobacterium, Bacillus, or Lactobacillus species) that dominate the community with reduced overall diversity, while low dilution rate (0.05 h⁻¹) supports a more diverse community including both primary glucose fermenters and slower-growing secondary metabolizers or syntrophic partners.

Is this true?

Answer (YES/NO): NO